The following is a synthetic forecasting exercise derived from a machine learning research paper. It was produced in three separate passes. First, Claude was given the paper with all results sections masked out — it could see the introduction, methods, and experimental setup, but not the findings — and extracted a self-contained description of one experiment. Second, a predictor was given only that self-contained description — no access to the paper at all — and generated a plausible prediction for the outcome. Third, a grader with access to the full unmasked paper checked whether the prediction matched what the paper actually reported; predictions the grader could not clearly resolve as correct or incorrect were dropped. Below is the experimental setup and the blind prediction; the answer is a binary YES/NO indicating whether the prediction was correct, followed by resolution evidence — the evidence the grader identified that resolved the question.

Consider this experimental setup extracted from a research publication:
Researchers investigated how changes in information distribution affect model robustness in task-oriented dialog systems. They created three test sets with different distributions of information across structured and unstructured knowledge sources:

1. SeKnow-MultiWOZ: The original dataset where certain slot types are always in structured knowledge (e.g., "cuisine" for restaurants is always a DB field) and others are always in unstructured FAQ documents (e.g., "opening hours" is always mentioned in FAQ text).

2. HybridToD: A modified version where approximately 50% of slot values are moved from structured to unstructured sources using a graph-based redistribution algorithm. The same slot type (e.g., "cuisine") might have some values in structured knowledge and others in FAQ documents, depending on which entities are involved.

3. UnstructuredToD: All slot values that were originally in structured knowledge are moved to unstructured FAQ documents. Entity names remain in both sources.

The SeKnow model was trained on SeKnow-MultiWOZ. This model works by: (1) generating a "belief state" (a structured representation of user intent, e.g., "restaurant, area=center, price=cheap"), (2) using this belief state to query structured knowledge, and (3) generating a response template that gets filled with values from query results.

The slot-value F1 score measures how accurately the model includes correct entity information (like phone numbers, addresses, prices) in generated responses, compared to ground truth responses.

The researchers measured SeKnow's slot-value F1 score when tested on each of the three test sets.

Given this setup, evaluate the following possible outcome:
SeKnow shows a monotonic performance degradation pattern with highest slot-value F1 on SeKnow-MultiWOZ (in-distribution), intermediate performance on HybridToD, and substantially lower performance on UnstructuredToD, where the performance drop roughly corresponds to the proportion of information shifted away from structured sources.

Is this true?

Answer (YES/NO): NO